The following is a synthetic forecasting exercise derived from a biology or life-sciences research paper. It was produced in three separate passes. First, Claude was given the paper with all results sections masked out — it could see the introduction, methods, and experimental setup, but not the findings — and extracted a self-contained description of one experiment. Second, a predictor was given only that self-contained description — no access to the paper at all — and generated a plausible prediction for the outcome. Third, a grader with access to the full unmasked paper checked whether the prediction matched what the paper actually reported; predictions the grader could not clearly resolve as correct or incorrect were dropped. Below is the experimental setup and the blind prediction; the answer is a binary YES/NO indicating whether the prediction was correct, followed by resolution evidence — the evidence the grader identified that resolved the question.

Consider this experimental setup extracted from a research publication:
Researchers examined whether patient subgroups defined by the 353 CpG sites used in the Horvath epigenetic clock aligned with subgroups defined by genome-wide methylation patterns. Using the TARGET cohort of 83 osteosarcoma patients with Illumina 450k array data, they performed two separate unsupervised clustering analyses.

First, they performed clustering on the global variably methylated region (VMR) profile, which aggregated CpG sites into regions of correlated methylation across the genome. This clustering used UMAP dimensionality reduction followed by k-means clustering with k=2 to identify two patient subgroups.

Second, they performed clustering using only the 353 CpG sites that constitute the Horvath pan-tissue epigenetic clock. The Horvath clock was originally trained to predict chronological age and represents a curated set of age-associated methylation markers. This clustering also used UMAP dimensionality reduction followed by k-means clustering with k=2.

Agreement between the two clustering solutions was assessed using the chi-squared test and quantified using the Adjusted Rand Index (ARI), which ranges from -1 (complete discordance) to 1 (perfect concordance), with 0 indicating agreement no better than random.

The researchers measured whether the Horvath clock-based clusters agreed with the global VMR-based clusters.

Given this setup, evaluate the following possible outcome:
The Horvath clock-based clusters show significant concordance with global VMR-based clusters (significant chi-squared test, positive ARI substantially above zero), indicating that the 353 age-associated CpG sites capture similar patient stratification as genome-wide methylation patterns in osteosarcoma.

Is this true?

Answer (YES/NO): NO